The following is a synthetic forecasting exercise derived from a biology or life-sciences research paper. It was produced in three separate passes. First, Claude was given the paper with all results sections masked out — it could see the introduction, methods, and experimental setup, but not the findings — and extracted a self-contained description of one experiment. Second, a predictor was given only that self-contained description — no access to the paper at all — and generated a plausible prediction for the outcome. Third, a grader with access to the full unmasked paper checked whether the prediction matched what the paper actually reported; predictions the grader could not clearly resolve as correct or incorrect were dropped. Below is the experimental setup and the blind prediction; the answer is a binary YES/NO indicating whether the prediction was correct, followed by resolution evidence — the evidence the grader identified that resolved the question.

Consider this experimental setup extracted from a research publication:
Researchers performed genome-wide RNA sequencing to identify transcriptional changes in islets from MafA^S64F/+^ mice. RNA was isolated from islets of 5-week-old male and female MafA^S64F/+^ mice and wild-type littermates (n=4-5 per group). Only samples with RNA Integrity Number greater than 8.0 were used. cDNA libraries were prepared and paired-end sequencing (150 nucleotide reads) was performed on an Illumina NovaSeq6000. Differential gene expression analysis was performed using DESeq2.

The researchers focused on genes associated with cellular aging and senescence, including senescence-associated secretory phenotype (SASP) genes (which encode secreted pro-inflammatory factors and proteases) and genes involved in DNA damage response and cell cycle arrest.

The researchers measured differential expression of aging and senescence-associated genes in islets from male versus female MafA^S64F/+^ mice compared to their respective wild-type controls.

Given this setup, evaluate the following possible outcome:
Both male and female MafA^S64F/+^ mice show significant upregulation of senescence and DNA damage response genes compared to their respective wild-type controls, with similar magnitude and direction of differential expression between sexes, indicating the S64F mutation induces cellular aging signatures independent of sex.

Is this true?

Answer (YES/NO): NO